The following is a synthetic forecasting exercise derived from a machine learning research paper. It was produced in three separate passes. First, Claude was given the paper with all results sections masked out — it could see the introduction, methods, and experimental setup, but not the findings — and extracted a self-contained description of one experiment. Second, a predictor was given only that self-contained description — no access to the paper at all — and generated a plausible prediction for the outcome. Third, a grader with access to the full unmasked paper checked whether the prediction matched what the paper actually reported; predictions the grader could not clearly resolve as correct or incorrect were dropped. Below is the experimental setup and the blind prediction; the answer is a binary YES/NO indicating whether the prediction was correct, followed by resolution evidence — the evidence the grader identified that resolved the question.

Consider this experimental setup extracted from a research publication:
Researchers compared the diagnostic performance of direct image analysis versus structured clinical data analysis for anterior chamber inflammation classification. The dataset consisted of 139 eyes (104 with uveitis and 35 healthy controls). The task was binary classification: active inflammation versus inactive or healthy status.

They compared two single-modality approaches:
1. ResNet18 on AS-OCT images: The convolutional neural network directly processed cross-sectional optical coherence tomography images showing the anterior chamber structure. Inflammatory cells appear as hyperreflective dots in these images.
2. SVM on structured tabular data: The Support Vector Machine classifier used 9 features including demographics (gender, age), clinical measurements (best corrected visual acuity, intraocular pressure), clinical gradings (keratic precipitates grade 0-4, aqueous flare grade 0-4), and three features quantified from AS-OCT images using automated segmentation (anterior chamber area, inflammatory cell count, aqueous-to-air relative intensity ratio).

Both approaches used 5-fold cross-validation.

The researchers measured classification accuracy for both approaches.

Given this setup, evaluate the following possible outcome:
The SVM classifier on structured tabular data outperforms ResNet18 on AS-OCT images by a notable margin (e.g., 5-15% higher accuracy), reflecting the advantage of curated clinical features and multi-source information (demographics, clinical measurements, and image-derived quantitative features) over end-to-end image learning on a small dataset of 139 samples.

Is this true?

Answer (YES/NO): NO